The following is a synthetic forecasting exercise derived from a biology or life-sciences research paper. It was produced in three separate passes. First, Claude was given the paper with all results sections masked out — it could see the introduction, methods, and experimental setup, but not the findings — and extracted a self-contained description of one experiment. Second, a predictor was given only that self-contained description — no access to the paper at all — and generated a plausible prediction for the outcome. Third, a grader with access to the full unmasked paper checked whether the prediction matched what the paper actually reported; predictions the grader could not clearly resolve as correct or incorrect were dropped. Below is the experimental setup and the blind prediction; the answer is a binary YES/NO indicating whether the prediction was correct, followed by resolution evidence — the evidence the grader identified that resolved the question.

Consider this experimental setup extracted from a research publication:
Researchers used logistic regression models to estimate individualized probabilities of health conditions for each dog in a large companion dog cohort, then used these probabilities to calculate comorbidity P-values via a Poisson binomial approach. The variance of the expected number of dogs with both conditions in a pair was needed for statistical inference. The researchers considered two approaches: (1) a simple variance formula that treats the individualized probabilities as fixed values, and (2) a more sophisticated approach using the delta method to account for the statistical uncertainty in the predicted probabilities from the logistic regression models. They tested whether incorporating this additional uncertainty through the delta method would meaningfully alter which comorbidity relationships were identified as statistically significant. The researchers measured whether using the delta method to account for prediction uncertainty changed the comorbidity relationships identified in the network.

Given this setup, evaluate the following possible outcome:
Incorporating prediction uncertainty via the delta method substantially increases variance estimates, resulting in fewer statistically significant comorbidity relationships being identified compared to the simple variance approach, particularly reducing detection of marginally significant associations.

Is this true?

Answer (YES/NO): NO